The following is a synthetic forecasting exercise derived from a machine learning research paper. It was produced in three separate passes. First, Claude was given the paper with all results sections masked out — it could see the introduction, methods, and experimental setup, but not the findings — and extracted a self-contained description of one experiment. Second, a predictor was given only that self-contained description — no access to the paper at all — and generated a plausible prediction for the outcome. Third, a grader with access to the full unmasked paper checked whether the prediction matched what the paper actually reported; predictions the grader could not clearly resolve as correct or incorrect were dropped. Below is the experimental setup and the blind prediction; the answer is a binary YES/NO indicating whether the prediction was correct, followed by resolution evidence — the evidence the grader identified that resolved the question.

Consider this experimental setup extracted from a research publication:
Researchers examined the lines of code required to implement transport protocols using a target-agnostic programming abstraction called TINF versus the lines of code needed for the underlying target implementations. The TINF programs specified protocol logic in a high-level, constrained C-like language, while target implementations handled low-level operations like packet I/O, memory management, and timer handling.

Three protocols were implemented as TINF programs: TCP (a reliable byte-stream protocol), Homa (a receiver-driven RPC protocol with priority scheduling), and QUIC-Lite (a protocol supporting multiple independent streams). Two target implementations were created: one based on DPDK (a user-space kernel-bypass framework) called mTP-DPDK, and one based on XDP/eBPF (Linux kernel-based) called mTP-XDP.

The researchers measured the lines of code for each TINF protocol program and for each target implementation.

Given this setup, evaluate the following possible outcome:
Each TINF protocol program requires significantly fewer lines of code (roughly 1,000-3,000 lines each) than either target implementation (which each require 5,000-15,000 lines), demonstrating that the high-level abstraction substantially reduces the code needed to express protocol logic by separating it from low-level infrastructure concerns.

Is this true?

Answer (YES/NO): NO